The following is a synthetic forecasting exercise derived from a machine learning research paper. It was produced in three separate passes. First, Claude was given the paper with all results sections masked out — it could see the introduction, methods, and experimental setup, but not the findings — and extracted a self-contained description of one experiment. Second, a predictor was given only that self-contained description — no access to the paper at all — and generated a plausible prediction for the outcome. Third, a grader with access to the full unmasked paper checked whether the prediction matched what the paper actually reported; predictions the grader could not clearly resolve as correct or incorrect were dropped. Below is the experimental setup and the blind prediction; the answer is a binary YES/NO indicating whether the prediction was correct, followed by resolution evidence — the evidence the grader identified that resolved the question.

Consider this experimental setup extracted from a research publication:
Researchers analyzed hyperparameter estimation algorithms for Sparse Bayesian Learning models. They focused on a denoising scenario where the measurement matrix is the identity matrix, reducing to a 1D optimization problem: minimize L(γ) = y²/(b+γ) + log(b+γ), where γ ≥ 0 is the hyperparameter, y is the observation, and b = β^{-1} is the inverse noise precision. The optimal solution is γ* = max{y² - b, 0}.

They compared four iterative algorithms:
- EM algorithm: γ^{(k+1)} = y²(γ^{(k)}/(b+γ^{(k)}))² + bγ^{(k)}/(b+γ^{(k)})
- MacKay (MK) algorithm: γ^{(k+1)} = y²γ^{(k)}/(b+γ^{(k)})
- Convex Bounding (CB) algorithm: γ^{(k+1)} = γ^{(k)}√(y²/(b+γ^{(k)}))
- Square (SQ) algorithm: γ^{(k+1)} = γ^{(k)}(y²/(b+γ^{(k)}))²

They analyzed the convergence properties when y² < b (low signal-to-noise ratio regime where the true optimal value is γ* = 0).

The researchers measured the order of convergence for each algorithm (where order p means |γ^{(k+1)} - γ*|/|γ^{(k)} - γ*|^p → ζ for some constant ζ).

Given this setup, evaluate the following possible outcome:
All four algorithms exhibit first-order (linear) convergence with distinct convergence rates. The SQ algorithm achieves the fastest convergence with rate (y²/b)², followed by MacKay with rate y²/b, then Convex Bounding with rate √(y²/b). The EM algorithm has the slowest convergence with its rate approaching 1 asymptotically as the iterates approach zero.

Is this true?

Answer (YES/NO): NO